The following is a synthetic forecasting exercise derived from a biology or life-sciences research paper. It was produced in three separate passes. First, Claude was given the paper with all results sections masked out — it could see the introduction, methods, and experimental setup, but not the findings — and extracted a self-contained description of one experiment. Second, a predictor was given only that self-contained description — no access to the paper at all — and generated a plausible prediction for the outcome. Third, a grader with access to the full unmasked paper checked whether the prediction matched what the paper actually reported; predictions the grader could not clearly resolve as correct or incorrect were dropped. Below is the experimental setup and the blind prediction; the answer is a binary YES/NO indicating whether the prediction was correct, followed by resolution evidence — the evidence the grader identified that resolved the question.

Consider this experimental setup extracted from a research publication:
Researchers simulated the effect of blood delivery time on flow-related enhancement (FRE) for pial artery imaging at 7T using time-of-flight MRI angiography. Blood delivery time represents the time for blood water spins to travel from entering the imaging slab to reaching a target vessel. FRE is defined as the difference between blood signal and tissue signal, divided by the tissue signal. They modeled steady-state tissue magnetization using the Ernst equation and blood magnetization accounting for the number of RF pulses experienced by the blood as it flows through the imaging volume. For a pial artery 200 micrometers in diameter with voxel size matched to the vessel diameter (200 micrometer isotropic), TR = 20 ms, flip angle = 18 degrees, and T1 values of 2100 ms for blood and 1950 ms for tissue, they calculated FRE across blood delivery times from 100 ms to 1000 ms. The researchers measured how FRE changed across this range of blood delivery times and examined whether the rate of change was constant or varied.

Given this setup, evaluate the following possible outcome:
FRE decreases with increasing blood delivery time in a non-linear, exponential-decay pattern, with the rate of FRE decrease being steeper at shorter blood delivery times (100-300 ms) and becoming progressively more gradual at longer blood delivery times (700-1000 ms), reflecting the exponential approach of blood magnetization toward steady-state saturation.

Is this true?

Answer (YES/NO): YES